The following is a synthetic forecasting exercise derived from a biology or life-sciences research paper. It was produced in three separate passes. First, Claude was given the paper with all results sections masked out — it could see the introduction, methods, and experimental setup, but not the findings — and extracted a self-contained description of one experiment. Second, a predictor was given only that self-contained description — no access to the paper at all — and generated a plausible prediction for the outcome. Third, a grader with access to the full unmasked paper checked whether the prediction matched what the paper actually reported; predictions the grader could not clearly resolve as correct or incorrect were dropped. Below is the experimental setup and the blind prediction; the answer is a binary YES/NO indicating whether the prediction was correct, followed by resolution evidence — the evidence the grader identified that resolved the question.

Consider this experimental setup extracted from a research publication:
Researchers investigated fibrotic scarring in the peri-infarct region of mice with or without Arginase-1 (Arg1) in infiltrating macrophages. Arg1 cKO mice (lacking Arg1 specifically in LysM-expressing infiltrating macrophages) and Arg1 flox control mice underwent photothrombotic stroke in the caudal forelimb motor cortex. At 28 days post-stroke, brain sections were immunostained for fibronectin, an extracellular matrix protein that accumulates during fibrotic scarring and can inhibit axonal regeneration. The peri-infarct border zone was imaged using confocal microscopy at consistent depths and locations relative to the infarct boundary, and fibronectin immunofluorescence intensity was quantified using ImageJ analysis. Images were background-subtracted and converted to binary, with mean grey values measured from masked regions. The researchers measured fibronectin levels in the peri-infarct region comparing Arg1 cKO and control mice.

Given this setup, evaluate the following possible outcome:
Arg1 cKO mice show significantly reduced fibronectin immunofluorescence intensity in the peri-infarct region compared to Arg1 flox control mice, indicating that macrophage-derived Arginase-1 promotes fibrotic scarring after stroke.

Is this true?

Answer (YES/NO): YES